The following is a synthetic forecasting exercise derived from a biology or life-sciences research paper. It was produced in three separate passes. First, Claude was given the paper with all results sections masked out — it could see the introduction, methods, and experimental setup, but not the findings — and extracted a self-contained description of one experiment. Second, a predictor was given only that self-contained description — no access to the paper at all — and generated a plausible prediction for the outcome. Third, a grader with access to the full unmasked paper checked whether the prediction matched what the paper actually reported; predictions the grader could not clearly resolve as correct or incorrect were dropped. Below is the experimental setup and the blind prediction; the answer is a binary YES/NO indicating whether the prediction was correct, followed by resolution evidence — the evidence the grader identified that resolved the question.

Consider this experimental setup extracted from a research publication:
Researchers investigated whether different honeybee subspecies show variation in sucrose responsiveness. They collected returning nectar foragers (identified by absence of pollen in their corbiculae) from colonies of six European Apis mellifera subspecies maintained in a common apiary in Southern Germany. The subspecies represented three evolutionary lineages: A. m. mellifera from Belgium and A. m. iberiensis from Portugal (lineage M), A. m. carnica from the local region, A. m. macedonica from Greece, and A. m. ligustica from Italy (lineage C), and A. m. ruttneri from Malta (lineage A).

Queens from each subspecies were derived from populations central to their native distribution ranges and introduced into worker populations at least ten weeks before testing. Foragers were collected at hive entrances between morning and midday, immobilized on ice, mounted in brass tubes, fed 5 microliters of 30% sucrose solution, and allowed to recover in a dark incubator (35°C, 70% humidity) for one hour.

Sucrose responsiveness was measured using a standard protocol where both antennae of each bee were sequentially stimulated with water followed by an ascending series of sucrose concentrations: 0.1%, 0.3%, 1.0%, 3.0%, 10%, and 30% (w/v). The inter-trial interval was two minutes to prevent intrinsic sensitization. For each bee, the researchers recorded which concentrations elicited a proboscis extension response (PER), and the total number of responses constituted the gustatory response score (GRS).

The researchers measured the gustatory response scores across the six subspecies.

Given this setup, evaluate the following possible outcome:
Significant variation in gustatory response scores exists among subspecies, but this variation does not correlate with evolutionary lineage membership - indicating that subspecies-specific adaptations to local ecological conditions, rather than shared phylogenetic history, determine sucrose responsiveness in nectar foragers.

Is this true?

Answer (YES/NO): NO